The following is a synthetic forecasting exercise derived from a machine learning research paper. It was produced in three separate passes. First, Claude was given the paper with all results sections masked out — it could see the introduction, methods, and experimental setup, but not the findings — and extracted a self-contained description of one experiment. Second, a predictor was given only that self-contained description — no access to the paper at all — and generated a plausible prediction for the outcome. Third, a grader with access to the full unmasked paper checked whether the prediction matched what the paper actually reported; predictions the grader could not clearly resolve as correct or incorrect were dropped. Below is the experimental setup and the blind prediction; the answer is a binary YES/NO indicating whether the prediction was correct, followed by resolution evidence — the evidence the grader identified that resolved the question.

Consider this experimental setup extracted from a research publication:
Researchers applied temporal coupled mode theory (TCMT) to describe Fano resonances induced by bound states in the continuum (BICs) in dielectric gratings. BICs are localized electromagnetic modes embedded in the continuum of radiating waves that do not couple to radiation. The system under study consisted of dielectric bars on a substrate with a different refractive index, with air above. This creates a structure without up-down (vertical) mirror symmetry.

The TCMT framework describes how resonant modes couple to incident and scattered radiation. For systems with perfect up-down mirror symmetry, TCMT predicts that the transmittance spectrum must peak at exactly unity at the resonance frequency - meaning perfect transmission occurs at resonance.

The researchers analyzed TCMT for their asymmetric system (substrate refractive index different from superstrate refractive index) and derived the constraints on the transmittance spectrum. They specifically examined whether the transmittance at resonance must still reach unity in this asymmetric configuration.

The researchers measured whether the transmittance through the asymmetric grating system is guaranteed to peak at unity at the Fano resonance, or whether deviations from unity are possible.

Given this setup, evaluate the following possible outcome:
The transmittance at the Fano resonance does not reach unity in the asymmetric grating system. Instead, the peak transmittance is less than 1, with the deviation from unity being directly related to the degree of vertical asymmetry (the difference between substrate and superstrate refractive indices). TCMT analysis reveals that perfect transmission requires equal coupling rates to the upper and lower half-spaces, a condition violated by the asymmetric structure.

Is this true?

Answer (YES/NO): NO